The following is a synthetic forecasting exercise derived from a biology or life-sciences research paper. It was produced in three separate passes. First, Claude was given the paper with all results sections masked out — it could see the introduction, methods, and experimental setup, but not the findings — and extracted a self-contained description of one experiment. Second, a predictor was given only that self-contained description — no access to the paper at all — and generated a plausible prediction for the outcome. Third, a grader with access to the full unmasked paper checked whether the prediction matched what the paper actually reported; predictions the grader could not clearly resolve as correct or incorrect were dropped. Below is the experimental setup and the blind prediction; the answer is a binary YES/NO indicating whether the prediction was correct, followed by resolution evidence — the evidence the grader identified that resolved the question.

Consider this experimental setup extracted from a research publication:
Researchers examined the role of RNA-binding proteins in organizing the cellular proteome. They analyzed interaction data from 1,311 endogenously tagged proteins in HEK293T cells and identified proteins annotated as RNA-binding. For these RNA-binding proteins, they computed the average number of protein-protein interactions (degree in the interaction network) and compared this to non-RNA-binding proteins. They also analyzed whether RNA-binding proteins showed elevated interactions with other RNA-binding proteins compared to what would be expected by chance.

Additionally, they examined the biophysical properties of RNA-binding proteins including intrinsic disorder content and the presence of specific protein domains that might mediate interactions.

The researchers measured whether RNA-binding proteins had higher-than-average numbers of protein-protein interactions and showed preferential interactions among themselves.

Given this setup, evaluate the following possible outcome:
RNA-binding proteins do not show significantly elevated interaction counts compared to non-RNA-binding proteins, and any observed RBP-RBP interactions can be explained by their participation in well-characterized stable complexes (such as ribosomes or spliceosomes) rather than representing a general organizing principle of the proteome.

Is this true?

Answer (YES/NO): NO